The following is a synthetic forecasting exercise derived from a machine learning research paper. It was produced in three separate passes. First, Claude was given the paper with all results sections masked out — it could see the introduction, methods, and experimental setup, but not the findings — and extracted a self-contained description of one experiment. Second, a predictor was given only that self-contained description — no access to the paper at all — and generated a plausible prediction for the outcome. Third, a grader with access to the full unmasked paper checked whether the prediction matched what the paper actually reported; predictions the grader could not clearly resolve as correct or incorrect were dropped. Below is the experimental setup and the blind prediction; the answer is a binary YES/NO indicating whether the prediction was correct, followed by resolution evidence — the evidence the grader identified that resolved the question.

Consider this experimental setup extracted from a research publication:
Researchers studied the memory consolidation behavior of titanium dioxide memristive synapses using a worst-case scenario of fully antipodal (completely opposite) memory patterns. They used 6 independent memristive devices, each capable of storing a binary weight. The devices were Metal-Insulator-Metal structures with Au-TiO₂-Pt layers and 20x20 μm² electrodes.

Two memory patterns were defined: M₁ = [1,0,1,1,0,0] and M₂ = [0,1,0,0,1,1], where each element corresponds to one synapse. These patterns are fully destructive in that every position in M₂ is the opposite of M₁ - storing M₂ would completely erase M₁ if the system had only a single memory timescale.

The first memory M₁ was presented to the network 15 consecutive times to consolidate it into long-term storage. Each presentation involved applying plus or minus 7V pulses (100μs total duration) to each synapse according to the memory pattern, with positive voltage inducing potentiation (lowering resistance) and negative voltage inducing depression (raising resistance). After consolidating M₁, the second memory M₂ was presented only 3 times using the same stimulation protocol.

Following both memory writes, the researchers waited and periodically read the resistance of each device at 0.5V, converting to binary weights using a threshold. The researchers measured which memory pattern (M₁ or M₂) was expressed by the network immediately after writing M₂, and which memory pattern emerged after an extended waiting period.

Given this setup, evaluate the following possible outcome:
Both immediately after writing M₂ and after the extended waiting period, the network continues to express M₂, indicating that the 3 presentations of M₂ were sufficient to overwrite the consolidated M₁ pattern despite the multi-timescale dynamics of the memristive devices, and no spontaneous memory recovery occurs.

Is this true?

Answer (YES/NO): NO